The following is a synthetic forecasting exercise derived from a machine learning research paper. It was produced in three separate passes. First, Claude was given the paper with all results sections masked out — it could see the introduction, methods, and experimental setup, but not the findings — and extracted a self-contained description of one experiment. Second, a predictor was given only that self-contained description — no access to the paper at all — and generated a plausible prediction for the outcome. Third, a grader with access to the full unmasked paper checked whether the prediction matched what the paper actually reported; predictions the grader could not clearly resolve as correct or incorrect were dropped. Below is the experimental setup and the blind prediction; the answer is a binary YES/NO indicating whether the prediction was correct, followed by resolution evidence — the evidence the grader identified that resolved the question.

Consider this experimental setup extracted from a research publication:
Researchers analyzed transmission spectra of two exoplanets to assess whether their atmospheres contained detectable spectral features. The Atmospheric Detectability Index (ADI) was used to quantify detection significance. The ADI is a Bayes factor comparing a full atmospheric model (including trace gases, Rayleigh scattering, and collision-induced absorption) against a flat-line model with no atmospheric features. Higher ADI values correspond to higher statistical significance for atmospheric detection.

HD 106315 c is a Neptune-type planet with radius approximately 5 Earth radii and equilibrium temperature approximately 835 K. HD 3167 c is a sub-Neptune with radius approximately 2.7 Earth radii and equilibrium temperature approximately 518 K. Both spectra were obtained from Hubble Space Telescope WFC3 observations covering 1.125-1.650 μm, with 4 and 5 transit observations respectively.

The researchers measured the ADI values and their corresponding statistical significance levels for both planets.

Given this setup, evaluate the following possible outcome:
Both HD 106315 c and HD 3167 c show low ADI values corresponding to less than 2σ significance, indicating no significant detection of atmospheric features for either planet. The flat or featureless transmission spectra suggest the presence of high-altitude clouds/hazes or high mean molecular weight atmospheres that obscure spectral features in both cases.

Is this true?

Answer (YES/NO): NO